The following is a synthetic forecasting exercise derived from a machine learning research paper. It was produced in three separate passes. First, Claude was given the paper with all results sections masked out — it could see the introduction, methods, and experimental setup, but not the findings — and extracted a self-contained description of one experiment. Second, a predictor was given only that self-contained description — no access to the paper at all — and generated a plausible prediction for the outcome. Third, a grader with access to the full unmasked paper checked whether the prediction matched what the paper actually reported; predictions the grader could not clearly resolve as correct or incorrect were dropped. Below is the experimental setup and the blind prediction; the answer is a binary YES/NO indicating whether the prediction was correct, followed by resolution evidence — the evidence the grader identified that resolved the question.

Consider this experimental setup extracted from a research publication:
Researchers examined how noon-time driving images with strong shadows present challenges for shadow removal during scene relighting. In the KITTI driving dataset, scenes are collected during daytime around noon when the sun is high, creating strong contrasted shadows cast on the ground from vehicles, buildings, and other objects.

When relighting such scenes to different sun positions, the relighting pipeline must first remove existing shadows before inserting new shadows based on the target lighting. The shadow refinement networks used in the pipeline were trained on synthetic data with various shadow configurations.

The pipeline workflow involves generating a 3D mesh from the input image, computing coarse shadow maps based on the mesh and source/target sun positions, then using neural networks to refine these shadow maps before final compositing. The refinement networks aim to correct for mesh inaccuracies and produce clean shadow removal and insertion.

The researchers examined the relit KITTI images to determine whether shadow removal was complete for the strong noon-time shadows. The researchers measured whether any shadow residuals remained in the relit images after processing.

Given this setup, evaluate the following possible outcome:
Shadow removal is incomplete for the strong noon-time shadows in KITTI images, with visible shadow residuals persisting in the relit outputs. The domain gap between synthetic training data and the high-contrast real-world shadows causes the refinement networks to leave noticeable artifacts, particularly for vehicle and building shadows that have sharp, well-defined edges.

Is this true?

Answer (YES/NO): YES